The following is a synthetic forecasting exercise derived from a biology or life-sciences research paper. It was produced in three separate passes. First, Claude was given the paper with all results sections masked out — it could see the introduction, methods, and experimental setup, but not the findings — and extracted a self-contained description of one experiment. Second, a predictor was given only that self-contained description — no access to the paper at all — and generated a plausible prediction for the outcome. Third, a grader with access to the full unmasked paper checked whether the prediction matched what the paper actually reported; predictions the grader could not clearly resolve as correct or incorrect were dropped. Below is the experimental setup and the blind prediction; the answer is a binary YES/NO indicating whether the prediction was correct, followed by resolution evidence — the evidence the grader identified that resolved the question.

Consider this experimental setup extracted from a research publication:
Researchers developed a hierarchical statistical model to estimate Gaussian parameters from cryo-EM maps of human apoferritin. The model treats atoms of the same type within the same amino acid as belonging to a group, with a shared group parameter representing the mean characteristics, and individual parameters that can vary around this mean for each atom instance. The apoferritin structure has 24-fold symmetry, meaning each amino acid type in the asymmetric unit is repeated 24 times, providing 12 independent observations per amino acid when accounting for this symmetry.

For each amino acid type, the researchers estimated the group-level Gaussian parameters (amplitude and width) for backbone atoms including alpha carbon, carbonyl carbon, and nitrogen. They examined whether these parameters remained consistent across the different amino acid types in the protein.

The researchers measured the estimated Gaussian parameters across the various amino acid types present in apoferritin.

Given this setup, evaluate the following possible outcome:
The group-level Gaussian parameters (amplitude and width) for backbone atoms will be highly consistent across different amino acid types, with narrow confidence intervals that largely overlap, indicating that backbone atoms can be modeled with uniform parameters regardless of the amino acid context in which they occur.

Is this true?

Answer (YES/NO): NO